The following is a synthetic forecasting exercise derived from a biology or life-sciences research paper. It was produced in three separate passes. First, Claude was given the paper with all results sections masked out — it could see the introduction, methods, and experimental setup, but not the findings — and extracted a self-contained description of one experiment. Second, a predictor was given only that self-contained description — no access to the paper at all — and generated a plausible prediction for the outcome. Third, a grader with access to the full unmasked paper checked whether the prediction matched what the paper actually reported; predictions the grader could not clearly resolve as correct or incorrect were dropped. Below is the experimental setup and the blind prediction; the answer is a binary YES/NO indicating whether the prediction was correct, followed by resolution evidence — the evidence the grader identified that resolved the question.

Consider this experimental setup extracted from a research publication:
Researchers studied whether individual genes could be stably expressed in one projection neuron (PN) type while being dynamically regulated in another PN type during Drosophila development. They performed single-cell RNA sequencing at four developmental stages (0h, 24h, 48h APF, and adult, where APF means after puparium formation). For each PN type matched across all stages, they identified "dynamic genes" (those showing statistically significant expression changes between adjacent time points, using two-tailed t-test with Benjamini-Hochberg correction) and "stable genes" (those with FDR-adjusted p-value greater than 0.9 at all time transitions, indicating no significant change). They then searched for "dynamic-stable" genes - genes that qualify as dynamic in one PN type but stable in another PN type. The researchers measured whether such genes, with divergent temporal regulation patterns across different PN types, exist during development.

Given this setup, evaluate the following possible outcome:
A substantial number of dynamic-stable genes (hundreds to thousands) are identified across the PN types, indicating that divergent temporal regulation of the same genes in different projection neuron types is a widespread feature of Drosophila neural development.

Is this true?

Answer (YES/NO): NO